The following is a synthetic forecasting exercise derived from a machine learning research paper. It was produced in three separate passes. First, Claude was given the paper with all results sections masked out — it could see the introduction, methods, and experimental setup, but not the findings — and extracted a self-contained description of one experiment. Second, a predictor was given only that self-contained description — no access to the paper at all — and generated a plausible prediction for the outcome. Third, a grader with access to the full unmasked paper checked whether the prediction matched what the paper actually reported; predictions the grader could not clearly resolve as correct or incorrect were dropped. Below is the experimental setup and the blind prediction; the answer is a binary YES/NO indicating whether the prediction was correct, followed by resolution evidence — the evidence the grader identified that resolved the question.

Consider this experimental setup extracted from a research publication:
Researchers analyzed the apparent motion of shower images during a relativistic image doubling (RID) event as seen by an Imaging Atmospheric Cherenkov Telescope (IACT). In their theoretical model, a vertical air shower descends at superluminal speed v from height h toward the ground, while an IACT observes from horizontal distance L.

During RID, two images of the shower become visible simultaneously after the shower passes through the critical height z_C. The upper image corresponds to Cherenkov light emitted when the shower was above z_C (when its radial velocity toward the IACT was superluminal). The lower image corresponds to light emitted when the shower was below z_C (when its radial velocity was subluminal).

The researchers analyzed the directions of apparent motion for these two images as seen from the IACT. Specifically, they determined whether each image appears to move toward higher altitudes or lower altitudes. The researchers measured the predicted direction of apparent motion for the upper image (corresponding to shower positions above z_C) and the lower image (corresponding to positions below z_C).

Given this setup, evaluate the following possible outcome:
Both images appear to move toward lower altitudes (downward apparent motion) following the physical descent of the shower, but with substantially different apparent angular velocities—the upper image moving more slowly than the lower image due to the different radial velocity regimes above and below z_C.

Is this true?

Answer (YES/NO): NO